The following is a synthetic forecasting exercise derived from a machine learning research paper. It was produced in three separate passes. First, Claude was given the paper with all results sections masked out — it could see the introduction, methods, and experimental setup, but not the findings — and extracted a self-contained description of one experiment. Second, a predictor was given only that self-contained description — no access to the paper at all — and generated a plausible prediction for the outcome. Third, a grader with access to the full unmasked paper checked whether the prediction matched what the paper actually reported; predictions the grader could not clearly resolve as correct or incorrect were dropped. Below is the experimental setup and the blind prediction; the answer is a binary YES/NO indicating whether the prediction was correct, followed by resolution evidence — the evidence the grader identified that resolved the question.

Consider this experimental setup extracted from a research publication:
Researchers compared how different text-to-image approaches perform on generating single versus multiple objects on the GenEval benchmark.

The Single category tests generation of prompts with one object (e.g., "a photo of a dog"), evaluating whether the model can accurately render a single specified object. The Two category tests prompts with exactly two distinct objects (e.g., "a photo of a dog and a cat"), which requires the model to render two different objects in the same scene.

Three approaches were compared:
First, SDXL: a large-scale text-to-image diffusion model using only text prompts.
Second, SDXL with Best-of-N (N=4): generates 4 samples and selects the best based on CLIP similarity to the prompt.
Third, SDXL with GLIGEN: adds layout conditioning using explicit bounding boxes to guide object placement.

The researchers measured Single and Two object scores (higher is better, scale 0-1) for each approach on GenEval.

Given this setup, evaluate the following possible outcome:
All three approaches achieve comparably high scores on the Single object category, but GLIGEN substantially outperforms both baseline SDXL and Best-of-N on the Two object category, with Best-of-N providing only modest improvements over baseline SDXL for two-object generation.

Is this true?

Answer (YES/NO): NO